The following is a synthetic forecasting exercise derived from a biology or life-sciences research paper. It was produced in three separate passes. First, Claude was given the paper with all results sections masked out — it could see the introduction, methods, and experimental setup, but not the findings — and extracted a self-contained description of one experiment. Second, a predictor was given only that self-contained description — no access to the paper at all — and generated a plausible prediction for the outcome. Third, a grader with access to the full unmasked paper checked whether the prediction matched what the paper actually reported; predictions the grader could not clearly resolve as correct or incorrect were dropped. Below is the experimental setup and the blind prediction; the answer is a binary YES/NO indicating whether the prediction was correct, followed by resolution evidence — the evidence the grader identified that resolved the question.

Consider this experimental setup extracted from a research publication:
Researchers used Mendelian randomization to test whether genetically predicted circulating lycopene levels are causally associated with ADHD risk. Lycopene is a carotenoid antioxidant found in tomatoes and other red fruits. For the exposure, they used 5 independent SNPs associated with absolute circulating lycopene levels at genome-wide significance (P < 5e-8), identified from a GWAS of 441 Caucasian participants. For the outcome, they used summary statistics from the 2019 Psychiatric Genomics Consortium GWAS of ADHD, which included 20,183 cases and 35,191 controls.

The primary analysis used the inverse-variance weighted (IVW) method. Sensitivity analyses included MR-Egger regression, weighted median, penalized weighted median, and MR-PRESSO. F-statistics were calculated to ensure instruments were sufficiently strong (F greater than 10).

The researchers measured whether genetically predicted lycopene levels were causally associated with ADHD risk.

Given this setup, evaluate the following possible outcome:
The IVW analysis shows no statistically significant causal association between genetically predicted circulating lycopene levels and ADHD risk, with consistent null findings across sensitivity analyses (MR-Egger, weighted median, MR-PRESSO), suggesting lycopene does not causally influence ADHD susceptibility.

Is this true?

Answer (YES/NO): YES